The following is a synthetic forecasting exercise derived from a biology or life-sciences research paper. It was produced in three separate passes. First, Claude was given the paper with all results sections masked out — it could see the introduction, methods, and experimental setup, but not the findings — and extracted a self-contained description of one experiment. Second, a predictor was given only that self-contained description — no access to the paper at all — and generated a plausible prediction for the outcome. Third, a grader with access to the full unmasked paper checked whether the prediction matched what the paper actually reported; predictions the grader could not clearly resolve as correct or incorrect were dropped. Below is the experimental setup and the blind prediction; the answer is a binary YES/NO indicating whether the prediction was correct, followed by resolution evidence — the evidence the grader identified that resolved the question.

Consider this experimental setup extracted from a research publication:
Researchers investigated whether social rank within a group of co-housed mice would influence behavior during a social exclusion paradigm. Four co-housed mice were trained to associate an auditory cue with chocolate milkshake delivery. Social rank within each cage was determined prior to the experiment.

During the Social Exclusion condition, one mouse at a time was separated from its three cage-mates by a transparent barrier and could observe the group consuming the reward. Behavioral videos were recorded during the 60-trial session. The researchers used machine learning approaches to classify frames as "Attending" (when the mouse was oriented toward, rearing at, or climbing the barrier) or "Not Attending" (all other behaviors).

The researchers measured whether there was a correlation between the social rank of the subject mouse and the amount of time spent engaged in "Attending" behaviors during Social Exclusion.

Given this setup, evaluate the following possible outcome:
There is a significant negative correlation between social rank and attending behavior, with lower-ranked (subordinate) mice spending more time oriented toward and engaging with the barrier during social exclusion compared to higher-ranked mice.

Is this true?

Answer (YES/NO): NO